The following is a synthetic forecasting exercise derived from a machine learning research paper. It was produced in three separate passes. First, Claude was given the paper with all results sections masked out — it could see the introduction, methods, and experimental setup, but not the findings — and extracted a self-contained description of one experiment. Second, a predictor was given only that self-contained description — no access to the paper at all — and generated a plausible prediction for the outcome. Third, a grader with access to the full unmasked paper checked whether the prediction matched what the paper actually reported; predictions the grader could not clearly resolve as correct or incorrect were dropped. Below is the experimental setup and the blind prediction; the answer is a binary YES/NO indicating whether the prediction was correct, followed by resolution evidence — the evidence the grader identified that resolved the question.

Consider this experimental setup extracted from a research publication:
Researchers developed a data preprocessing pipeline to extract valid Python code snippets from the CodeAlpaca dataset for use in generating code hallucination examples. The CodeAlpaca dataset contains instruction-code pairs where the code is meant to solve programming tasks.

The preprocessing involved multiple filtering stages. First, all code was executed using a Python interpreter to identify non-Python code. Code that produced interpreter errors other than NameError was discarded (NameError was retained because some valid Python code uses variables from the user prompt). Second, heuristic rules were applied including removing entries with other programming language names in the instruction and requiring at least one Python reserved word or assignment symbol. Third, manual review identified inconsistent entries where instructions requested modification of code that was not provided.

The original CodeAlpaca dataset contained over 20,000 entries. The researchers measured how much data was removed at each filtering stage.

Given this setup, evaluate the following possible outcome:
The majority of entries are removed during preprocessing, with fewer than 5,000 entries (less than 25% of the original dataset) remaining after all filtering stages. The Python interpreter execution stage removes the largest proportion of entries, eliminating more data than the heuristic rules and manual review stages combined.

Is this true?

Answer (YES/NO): NO